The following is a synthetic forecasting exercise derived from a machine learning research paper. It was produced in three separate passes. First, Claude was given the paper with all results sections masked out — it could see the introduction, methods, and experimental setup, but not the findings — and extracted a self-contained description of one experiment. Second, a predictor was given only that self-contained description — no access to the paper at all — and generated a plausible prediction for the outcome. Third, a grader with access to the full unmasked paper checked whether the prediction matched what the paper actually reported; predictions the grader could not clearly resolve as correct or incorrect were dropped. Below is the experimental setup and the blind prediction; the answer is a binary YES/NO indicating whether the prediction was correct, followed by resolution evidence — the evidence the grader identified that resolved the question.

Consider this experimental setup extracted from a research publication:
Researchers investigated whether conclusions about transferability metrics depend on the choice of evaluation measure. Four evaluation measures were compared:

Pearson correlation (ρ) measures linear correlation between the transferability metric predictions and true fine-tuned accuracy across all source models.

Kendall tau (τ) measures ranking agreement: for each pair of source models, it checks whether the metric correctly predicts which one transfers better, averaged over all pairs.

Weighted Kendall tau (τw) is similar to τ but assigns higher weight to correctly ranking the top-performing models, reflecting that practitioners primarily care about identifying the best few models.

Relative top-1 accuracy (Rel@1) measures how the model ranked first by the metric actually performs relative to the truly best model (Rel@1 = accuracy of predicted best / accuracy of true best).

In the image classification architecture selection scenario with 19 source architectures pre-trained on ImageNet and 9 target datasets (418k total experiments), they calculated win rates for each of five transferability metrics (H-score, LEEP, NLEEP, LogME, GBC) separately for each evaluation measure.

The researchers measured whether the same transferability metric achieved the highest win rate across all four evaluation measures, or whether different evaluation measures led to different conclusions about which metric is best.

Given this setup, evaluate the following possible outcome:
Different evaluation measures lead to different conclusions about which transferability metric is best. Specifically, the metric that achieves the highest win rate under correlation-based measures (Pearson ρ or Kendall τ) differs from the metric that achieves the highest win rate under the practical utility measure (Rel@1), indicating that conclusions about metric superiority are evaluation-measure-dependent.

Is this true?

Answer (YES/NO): YES